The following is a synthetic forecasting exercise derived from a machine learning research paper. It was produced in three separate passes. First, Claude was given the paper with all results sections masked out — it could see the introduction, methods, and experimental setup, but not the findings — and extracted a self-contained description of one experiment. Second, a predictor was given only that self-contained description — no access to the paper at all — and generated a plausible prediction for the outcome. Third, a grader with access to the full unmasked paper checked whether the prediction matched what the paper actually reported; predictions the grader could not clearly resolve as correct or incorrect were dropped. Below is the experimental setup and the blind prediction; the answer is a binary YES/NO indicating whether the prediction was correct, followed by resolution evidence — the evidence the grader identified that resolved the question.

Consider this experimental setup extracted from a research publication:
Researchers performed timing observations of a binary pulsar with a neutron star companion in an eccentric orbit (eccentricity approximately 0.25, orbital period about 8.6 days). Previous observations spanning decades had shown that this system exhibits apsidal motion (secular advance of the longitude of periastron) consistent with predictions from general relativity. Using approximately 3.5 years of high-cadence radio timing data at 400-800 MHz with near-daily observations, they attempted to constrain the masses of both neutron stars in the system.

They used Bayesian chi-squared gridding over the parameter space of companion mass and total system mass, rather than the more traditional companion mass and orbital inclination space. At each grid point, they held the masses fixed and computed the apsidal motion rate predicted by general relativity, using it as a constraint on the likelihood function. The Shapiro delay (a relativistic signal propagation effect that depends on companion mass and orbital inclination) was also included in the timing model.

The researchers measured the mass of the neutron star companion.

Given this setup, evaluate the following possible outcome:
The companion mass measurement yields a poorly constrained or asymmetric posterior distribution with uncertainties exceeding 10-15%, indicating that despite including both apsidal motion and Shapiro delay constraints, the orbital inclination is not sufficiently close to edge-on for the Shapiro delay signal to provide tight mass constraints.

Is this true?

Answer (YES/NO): NO